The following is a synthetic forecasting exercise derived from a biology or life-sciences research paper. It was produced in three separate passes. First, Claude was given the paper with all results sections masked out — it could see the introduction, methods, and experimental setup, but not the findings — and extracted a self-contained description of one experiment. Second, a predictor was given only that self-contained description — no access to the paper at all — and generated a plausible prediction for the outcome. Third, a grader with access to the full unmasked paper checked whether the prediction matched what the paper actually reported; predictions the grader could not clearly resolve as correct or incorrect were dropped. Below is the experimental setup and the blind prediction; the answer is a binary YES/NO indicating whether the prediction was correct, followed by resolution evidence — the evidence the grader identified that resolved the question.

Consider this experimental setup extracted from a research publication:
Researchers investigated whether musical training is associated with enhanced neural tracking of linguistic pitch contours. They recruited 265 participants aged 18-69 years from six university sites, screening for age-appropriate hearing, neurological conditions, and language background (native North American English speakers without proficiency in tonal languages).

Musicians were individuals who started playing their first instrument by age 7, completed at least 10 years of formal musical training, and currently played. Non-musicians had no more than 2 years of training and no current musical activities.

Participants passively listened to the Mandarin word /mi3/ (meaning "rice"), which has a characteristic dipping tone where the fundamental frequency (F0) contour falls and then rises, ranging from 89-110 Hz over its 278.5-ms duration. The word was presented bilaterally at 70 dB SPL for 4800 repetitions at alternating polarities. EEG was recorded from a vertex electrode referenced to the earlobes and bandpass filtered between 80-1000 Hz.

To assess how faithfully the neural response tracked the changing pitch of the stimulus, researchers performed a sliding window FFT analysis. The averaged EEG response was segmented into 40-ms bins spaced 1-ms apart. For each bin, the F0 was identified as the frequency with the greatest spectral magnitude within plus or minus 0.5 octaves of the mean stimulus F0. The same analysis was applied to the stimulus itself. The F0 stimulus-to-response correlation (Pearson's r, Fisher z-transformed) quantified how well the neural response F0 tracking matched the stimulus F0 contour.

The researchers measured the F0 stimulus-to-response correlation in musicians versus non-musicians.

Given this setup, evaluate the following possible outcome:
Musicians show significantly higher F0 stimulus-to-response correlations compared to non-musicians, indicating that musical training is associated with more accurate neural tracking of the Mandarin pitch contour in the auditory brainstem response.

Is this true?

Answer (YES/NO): NO